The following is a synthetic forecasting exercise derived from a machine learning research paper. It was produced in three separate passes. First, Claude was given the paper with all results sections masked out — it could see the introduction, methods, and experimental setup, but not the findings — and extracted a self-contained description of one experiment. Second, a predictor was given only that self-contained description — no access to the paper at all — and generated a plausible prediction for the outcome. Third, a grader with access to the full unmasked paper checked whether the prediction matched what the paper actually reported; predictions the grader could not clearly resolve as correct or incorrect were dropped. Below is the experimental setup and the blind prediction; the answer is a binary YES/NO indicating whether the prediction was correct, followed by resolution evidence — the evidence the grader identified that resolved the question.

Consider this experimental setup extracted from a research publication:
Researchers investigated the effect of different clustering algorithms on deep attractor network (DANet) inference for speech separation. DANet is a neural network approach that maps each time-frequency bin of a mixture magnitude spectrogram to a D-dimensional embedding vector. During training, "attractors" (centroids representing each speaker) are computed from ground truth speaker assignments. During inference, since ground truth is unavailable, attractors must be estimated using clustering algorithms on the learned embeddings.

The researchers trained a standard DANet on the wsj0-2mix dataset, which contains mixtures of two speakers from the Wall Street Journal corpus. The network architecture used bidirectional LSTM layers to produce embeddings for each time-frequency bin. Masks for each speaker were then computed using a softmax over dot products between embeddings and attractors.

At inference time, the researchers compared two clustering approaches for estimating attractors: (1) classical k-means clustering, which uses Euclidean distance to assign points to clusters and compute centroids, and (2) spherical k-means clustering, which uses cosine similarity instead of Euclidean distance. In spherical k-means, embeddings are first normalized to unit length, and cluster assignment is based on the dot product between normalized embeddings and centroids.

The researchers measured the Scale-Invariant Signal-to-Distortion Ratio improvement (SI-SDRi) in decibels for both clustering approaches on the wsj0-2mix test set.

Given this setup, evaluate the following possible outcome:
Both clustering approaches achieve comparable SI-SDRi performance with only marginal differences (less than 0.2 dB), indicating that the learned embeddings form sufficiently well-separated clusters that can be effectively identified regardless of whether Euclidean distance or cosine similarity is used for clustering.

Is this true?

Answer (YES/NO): NO